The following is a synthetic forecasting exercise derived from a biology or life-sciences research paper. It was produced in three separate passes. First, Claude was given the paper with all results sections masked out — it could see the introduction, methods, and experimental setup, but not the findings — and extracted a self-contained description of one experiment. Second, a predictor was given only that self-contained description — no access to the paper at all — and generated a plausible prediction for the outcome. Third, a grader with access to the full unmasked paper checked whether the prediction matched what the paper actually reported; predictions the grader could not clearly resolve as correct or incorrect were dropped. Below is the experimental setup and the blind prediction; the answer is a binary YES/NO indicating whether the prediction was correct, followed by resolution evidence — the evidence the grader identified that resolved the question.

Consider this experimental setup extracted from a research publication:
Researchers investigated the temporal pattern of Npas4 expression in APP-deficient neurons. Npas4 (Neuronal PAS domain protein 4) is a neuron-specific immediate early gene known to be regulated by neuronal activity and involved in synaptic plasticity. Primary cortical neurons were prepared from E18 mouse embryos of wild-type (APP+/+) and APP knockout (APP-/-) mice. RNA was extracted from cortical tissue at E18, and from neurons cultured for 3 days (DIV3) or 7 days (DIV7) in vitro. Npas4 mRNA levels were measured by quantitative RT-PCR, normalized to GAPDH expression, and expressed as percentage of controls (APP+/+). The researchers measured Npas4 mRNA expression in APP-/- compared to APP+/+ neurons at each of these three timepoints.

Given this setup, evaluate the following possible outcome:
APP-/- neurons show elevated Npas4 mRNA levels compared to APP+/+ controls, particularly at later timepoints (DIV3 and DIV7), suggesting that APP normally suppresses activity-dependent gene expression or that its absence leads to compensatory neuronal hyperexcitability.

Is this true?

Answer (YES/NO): NO